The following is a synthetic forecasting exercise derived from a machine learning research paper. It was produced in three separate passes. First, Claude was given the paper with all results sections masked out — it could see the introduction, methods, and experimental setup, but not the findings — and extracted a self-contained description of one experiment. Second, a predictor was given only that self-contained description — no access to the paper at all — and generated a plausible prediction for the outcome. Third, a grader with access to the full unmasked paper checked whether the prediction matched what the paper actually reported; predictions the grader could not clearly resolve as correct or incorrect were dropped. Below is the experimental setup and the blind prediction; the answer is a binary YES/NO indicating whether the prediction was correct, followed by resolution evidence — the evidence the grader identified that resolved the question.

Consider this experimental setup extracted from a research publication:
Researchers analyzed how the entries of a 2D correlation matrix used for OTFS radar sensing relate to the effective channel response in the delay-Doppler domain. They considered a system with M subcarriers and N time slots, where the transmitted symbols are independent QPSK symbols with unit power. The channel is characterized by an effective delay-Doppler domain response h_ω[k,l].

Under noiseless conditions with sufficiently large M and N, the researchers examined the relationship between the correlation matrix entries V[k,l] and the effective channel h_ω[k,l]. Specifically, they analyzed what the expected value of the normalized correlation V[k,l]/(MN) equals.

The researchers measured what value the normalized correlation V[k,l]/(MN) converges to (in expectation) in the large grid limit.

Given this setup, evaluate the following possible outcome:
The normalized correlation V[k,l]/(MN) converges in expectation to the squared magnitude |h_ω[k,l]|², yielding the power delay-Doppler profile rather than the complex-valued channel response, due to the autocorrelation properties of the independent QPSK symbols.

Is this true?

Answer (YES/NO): NO